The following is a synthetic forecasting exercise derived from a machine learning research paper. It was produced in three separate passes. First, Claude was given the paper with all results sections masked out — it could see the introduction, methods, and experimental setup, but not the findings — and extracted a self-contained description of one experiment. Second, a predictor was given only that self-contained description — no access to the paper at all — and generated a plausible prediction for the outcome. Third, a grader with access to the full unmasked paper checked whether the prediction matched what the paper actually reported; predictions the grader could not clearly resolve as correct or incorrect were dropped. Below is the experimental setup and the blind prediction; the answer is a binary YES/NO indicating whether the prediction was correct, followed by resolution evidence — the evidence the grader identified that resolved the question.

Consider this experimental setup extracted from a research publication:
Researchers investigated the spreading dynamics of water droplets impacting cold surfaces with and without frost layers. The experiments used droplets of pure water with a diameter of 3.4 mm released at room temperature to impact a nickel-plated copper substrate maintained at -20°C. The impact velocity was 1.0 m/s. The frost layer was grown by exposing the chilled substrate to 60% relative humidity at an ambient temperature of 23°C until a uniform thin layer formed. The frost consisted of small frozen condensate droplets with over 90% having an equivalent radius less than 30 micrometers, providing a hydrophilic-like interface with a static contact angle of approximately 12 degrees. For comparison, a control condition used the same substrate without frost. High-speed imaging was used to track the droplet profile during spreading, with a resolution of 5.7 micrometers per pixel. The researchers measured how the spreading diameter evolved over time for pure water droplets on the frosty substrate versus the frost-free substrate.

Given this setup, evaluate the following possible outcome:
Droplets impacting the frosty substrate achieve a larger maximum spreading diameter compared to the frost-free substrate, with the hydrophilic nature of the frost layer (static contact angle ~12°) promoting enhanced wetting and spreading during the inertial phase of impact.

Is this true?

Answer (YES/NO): NO